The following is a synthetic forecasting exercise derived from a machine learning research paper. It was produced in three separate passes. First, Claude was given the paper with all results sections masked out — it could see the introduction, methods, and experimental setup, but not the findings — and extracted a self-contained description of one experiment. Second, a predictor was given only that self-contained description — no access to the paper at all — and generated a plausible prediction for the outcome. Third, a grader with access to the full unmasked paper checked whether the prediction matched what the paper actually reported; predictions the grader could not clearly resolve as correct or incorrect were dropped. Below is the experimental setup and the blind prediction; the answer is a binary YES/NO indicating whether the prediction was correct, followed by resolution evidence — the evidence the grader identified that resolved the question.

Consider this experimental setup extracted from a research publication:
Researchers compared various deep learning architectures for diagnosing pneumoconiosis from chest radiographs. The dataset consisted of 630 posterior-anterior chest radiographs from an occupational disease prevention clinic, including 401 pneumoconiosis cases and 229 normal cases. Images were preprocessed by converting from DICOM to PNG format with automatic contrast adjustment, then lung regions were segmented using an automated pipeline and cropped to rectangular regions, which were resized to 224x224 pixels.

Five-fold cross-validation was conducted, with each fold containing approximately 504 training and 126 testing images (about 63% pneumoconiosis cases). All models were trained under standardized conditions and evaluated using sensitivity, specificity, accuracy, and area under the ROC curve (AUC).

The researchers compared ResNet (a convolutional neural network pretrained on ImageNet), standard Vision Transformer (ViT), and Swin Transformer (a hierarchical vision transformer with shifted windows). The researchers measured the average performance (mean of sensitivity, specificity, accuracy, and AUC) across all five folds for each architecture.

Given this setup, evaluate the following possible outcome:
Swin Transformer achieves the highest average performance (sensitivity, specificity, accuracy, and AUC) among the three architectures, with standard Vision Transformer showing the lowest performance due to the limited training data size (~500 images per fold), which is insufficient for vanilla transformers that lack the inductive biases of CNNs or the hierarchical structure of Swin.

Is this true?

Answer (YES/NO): NO